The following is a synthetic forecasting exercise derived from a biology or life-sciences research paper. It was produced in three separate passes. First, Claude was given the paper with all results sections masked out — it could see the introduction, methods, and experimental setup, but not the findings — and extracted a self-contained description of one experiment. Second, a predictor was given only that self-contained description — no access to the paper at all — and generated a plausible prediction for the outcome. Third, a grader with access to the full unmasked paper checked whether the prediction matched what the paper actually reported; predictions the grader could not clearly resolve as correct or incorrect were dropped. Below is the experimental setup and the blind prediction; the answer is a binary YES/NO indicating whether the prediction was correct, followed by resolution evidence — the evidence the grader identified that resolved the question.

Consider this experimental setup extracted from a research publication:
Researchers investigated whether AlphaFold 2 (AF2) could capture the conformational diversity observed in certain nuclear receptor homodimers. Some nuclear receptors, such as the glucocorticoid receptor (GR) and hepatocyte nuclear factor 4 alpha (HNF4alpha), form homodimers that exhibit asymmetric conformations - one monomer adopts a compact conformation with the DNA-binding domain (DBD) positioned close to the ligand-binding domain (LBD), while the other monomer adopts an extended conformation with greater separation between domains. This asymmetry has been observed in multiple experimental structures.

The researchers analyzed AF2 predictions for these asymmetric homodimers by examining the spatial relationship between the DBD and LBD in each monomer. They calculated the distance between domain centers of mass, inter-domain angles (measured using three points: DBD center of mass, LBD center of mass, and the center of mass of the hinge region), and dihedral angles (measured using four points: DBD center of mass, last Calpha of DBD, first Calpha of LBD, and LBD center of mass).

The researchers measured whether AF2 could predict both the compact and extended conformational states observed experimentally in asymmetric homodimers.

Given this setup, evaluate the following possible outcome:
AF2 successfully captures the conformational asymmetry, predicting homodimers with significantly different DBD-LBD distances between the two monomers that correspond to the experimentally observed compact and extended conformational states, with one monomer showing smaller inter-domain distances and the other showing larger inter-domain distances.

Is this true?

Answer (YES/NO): NO